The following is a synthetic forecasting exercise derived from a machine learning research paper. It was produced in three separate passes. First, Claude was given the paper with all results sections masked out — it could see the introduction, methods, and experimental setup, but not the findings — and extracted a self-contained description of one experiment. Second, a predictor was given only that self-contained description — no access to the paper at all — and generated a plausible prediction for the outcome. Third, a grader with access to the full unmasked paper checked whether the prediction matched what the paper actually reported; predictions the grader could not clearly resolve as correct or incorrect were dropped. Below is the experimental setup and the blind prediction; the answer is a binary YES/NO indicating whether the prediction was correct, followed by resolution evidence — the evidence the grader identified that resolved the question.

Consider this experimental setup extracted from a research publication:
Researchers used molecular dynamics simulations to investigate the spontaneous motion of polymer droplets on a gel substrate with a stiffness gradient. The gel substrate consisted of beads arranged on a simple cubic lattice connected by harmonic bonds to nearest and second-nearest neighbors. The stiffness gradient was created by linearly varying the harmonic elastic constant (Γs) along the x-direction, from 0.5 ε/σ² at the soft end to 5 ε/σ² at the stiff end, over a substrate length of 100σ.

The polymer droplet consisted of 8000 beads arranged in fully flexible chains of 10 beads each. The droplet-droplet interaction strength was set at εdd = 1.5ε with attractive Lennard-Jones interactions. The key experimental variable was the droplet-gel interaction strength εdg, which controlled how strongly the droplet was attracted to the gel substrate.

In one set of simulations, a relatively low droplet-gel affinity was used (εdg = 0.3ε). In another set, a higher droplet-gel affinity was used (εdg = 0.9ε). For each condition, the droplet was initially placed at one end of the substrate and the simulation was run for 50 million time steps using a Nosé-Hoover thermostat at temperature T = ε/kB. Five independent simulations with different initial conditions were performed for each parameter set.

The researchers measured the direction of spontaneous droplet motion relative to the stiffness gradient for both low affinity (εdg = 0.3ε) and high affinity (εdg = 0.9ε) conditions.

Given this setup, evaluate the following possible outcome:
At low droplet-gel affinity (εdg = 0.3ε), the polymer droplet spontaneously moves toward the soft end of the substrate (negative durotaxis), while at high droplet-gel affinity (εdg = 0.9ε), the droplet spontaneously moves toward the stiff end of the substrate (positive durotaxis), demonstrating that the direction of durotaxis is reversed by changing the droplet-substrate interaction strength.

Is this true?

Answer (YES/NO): NO